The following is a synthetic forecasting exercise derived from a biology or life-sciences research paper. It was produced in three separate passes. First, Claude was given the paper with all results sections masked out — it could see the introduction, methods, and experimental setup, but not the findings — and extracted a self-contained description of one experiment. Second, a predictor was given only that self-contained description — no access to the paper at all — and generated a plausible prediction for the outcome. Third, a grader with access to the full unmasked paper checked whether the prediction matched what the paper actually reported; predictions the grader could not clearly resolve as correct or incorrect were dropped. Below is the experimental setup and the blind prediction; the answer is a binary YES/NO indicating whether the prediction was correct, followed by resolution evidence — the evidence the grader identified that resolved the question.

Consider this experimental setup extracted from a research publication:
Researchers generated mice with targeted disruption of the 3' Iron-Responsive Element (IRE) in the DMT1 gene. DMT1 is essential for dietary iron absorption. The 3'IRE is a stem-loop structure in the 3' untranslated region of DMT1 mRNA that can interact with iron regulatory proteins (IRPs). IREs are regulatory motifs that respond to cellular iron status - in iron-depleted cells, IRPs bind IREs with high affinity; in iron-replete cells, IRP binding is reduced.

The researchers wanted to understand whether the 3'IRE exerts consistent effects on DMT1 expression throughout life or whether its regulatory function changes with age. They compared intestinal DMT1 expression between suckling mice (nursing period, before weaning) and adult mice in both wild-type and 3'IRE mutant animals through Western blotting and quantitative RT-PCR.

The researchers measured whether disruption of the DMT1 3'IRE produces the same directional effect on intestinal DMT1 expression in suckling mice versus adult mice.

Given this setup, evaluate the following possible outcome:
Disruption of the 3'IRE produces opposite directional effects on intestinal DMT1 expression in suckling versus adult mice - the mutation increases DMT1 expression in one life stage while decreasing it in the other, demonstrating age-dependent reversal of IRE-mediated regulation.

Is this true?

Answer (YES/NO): YES